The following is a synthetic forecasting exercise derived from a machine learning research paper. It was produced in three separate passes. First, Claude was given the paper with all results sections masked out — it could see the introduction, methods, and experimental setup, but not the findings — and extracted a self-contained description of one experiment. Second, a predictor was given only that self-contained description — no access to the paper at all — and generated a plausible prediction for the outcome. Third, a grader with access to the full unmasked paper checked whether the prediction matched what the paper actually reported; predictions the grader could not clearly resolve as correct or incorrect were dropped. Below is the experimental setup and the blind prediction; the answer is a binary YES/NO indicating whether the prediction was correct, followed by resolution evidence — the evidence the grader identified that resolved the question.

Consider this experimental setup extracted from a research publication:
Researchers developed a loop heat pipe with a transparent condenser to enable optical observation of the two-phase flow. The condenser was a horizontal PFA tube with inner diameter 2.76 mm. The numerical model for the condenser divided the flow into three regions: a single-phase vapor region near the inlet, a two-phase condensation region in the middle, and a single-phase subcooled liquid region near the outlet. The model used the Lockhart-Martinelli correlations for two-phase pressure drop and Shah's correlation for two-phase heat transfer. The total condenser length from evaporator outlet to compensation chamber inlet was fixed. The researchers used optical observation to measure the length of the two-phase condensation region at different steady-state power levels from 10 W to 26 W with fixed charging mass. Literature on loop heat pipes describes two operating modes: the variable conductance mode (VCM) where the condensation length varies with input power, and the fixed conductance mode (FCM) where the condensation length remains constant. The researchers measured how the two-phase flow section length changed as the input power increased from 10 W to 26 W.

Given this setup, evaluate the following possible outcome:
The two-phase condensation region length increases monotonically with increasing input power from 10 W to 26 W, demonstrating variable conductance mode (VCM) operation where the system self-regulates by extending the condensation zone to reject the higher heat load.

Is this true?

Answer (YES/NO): NO